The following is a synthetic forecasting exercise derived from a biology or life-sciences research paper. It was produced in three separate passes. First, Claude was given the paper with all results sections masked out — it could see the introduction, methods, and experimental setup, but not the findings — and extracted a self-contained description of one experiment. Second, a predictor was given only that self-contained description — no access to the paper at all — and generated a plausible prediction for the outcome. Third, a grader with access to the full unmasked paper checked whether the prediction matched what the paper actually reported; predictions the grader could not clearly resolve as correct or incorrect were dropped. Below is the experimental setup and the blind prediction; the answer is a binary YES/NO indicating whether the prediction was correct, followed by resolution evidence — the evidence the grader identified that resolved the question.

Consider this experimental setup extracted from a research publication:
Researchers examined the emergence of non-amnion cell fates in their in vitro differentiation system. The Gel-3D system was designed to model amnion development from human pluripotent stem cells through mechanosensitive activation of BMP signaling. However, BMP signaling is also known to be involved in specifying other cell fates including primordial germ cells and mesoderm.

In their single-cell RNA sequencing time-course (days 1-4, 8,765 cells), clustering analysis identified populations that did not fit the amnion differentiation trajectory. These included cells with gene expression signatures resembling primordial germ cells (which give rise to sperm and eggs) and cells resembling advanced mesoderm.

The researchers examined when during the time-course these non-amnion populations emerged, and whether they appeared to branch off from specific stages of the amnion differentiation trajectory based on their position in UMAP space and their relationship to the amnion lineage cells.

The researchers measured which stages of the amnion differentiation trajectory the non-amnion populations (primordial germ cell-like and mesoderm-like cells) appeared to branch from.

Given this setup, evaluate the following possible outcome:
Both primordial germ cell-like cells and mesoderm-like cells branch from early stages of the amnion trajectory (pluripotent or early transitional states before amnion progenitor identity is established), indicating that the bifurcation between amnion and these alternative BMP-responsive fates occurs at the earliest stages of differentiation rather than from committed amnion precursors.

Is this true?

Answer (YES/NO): NO